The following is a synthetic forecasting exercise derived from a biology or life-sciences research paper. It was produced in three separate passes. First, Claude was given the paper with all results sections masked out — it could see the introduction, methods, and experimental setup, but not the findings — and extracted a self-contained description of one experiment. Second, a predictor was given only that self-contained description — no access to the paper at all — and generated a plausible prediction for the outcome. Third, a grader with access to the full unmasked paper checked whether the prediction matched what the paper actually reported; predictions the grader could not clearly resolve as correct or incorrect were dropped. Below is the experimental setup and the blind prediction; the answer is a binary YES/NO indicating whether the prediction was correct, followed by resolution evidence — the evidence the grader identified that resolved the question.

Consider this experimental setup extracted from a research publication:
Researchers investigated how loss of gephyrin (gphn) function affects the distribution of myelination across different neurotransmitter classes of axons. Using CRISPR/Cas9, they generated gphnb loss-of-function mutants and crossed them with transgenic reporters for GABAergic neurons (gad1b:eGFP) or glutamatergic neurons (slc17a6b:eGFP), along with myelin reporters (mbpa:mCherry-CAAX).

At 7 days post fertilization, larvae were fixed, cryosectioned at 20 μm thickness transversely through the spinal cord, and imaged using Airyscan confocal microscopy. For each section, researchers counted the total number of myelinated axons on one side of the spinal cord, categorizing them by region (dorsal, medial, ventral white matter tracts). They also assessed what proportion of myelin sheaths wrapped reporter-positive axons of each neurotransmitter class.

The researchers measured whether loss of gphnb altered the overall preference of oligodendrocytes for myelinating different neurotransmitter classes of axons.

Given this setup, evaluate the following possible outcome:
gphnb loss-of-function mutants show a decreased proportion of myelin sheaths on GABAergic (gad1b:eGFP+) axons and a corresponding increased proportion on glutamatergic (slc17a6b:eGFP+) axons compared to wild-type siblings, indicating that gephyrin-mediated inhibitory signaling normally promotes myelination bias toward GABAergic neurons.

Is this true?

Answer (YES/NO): YES